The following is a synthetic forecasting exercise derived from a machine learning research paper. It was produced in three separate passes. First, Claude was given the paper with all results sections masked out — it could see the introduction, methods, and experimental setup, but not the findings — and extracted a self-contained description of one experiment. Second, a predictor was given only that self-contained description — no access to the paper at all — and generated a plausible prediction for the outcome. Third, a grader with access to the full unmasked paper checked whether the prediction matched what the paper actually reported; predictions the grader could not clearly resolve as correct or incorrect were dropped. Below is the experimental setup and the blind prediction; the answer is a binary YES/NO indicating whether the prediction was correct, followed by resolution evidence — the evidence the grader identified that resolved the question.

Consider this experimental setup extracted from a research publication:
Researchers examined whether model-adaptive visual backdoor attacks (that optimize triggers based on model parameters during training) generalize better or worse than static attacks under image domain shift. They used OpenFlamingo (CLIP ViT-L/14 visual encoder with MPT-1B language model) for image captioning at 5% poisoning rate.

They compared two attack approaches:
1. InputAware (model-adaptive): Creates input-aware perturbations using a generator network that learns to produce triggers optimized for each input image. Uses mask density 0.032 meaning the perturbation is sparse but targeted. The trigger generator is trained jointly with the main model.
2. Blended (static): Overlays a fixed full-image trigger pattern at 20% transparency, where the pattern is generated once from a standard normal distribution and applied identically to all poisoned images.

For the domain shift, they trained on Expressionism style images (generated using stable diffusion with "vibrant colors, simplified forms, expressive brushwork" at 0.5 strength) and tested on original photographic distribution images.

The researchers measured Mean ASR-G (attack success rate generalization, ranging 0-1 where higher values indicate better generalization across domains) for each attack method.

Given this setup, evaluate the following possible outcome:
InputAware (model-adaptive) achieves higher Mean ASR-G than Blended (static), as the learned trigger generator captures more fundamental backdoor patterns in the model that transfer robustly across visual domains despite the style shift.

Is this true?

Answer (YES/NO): NO